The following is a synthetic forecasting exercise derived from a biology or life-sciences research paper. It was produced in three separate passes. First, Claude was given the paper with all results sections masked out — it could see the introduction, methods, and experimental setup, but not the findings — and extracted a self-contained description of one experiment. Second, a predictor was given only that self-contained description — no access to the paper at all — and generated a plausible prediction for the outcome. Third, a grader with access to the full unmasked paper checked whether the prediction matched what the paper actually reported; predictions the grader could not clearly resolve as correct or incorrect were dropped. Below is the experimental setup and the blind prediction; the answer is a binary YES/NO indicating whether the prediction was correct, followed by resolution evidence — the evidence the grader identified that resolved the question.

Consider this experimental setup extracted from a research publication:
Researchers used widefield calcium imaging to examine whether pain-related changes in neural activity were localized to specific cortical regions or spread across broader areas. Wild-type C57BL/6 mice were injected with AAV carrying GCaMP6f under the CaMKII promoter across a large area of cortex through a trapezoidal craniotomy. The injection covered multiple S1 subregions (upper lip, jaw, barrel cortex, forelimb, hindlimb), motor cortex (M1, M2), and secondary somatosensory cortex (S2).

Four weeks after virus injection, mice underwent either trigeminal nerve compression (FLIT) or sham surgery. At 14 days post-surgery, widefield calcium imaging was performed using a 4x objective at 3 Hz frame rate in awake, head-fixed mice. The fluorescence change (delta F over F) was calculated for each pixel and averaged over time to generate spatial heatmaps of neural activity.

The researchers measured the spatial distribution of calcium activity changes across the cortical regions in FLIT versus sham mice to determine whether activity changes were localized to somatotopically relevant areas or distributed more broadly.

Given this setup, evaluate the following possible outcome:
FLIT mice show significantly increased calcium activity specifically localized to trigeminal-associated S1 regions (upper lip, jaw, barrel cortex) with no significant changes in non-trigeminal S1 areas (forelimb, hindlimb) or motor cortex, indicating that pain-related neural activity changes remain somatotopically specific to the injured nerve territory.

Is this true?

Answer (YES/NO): NO